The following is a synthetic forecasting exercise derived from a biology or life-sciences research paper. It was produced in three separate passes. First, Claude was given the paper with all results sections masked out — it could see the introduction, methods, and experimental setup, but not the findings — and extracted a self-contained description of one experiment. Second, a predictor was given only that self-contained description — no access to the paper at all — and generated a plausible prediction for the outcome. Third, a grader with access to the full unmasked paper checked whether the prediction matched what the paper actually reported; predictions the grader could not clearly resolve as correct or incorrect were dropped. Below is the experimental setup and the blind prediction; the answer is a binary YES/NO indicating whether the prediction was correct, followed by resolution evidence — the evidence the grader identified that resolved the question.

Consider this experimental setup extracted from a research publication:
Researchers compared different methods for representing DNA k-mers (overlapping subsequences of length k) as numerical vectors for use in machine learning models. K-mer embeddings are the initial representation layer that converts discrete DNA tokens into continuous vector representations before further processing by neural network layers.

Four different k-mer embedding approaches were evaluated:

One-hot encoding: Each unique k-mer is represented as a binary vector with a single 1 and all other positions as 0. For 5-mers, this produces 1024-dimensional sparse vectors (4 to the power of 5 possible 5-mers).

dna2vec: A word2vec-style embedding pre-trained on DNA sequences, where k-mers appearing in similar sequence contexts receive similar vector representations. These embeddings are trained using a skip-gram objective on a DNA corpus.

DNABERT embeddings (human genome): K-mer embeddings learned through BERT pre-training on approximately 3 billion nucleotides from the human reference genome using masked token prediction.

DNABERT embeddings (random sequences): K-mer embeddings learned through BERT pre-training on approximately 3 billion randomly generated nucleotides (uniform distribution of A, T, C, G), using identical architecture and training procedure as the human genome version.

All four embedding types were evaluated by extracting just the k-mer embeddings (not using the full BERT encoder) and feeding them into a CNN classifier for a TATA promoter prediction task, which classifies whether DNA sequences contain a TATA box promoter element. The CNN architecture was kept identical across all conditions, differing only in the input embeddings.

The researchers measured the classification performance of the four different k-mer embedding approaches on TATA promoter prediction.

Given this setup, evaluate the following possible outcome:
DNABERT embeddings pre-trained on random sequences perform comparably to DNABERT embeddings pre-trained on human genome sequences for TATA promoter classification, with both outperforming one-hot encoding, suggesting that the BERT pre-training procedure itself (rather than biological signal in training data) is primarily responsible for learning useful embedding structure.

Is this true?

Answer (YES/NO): YES